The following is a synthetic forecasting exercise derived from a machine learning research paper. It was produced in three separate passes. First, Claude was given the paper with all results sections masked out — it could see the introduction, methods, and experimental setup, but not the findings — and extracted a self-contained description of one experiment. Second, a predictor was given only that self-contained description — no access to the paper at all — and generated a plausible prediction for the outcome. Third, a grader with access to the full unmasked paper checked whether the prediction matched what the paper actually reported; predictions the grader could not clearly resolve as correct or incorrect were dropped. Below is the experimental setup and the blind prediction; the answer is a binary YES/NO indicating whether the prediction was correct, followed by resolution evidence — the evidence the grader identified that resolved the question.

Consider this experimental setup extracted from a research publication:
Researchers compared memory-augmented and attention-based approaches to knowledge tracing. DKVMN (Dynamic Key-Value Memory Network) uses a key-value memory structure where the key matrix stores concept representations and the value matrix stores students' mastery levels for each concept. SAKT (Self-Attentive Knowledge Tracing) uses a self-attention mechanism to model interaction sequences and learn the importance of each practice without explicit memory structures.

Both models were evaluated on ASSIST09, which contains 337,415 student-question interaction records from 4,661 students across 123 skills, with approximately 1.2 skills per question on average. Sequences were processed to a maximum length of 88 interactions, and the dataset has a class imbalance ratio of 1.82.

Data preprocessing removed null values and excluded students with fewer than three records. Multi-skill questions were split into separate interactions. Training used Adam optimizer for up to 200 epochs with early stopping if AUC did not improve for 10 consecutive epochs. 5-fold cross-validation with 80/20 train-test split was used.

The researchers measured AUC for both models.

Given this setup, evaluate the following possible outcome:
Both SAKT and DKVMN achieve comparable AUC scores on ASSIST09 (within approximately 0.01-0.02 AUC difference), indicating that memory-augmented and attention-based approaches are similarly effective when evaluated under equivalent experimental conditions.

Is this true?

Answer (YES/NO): NO